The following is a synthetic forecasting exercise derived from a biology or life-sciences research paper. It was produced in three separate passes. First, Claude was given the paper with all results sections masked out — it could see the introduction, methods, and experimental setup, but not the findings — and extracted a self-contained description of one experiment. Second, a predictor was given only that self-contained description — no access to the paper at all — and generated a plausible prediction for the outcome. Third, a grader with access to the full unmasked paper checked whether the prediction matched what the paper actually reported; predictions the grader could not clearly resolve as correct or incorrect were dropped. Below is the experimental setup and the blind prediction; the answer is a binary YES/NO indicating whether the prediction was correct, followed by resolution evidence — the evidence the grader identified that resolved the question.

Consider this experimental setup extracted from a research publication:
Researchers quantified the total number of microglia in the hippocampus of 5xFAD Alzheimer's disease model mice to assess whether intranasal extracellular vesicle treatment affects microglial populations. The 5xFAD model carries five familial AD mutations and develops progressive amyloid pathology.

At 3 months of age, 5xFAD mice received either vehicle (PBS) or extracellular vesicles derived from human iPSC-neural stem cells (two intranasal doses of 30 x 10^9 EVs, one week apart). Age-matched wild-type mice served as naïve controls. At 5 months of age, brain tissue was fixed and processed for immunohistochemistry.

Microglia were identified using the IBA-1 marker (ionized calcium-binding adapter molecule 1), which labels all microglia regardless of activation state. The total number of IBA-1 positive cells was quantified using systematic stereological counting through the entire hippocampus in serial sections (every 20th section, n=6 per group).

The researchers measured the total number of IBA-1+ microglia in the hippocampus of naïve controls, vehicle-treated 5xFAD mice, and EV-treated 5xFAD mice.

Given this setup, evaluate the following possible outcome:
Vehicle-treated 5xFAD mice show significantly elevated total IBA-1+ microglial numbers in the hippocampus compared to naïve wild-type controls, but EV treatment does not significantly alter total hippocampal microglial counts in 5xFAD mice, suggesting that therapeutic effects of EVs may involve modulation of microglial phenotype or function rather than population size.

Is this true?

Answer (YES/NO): NO